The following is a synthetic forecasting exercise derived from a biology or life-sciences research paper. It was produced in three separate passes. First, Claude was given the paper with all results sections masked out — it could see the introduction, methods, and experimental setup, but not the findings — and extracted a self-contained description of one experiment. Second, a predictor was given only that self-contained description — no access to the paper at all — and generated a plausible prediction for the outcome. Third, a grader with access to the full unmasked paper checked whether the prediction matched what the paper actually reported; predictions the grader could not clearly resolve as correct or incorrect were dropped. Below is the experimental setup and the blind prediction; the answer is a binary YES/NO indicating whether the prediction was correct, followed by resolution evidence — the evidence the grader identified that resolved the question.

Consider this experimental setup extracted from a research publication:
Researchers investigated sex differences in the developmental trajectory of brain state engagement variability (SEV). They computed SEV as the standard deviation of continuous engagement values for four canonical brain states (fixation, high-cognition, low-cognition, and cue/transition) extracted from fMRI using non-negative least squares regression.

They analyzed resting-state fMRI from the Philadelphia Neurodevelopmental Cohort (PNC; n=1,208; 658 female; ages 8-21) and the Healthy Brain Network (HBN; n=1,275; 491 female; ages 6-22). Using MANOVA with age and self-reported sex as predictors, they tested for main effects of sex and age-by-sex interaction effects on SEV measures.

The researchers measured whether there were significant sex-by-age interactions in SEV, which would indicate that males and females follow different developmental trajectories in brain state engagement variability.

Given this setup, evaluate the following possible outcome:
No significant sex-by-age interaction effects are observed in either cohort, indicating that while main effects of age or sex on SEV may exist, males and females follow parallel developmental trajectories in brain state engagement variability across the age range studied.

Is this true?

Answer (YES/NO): NO